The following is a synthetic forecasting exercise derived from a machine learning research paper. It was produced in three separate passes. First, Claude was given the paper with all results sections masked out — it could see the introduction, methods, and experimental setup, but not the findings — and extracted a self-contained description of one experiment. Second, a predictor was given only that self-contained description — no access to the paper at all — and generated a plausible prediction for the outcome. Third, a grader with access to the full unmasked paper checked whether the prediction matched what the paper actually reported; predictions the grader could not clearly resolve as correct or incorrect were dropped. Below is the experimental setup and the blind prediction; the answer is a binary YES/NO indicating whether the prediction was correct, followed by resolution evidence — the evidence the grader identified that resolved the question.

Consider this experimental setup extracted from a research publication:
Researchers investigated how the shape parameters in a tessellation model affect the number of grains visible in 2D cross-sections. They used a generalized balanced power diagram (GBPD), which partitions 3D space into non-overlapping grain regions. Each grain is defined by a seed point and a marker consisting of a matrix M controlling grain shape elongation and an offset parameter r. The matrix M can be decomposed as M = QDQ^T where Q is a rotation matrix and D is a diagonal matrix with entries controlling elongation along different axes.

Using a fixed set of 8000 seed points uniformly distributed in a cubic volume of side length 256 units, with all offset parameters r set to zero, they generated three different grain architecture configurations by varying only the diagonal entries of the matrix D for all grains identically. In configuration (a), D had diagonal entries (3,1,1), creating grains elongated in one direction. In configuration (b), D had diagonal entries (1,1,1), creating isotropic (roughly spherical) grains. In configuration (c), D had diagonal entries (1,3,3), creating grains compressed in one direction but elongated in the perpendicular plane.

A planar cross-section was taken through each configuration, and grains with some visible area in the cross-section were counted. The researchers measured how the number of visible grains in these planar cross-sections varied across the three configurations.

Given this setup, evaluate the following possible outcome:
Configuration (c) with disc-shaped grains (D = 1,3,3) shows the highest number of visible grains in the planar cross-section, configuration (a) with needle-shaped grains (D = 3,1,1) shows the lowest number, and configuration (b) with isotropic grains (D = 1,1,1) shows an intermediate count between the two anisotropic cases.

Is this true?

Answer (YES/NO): NO